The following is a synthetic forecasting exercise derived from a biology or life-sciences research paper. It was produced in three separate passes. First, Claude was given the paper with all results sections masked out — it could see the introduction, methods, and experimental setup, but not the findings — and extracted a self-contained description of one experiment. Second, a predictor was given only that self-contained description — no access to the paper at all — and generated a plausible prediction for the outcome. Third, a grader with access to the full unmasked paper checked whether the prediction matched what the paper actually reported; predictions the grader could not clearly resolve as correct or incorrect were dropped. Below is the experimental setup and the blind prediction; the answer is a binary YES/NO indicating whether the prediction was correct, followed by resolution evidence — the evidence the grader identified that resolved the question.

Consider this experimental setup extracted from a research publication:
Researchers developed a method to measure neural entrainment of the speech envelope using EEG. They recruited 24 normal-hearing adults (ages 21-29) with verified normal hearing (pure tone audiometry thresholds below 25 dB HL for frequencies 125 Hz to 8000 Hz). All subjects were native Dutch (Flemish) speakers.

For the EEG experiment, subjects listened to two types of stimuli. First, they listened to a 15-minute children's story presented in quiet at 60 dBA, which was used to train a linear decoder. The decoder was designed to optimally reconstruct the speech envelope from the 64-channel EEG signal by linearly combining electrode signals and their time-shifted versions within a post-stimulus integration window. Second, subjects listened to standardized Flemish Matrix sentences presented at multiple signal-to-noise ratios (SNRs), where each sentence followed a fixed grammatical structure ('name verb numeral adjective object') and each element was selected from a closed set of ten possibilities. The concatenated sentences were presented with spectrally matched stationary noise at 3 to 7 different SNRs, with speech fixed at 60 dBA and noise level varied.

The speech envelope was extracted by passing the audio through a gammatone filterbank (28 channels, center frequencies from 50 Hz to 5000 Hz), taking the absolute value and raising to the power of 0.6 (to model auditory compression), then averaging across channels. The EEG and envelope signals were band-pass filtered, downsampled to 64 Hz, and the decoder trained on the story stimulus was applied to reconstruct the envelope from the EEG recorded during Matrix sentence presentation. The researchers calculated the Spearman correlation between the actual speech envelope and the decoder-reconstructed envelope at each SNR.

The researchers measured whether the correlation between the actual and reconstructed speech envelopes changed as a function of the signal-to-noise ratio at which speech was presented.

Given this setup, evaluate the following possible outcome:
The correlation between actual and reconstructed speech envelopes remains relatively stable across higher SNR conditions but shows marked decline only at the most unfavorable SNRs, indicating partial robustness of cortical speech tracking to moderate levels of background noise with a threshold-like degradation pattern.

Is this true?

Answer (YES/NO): NO